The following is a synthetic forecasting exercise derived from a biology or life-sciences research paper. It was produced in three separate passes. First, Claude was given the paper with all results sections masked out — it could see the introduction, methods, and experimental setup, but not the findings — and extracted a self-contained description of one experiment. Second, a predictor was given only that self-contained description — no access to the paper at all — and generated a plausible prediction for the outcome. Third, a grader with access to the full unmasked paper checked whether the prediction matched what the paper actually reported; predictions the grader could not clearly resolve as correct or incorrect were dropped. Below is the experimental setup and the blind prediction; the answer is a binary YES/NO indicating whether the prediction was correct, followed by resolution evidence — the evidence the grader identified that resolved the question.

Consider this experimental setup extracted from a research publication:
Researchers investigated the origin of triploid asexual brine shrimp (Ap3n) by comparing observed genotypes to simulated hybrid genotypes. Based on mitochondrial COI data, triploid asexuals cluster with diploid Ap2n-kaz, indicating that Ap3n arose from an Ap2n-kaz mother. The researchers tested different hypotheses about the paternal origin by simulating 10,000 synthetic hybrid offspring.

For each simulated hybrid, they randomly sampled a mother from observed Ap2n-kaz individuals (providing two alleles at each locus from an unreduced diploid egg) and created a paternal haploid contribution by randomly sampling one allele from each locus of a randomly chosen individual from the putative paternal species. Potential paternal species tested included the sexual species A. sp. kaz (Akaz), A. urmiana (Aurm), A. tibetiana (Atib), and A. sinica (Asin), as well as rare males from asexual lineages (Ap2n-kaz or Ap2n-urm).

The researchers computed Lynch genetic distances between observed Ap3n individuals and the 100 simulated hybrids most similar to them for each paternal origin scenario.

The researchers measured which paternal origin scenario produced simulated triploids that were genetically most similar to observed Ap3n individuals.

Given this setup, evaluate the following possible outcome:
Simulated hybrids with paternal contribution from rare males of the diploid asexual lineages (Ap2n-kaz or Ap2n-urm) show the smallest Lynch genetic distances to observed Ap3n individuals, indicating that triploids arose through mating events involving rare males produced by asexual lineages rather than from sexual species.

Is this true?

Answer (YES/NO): NO